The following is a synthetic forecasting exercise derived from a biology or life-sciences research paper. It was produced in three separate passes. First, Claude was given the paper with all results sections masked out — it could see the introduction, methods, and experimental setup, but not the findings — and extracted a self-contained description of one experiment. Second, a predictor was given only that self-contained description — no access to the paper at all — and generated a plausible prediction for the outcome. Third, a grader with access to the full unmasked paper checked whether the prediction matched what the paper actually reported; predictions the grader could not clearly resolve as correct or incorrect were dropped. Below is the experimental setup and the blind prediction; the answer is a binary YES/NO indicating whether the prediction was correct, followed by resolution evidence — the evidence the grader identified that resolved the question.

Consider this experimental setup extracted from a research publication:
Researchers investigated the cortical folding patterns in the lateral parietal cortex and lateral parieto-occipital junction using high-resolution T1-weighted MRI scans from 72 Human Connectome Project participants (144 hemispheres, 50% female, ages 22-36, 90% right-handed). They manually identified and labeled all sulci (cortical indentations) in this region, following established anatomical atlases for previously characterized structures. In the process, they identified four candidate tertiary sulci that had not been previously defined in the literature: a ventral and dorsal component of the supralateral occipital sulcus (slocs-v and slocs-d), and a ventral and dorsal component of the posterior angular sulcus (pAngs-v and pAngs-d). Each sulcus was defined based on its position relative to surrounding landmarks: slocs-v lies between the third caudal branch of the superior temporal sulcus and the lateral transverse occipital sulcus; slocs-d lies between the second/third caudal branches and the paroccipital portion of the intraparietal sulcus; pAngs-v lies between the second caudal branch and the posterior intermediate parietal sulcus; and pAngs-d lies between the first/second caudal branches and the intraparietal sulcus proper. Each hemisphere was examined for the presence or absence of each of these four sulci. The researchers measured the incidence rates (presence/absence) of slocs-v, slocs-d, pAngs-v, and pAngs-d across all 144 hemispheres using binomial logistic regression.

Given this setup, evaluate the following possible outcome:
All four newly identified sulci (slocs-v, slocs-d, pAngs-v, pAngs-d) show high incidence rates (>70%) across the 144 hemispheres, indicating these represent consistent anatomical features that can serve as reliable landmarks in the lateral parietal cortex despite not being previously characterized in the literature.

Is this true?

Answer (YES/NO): NO